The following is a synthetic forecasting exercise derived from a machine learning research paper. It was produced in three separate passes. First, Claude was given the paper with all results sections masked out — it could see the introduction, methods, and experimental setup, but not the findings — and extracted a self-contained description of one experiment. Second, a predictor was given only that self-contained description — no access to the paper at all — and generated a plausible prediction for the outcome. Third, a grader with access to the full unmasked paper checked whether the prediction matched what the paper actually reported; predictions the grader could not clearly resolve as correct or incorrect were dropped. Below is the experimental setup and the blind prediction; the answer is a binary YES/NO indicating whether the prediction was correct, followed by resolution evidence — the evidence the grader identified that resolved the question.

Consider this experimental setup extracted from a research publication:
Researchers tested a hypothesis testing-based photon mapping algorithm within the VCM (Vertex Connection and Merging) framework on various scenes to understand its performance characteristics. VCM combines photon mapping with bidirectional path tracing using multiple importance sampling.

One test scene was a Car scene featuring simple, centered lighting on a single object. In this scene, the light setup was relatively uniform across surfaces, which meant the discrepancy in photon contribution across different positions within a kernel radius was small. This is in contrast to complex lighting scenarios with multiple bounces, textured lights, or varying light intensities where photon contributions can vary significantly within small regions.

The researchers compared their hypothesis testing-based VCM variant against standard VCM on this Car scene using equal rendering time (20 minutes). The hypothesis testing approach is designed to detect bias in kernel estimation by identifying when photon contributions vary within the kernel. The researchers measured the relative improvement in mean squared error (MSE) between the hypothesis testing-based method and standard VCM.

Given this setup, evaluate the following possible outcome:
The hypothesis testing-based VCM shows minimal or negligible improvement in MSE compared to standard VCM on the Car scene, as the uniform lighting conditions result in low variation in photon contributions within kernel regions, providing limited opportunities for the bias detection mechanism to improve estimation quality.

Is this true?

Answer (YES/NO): YES